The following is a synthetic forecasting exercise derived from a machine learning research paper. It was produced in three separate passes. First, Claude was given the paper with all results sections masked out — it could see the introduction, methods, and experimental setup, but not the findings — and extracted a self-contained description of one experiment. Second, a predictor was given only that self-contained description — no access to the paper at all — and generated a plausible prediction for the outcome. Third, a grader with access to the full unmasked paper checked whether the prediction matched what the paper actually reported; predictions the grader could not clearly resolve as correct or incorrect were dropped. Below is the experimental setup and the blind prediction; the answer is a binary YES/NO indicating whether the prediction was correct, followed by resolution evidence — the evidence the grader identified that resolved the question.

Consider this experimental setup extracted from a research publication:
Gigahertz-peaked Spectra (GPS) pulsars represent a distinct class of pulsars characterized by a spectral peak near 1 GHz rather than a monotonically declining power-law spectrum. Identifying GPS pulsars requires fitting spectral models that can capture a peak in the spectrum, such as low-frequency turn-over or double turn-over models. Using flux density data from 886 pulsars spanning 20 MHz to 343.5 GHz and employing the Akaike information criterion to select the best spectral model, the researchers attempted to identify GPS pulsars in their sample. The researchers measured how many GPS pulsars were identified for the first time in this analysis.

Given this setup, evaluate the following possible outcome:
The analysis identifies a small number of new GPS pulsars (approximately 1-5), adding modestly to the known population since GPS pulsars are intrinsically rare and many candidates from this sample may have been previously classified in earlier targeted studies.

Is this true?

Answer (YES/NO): NO